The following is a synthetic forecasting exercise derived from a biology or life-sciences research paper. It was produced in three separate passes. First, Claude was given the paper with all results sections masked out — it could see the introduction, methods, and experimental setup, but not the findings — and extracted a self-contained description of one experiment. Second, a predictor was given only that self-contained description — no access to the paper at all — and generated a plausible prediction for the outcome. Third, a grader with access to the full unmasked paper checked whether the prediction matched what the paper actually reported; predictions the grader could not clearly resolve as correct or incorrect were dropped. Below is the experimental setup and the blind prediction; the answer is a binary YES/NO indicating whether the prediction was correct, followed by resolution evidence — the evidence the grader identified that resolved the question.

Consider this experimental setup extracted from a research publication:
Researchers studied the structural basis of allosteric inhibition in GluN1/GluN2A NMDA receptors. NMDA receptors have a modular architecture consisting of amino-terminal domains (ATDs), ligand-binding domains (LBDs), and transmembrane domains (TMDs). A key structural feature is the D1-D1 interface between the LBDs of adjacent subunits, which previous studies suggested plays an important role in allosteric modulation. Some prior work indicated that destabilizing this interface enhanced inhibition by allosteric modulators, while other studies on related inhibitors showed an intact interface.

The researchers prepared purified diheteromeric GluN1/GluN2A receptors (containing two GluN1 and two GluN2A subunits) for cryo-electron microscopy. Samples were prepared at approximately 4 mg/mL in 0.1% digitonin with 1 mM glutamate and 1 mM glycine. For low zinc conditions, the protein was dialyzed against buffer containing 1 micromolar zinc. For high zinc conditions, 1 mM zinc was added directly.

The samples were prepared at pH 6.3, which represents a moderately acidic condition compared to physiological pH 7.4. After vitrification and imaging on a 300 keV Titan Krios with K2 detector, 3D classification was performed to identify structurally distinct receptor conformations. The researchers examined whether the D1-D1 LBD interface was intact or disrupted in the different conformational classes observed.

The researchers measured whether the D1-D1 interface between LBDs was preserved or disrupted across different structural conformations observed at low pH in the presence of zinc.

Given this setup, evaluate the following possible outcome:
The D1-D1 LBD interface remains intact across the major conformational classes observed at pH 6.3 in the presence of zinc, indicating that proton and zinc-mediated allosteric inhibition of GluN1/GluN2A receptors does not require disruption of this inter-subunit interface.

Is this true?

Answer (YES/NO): NO